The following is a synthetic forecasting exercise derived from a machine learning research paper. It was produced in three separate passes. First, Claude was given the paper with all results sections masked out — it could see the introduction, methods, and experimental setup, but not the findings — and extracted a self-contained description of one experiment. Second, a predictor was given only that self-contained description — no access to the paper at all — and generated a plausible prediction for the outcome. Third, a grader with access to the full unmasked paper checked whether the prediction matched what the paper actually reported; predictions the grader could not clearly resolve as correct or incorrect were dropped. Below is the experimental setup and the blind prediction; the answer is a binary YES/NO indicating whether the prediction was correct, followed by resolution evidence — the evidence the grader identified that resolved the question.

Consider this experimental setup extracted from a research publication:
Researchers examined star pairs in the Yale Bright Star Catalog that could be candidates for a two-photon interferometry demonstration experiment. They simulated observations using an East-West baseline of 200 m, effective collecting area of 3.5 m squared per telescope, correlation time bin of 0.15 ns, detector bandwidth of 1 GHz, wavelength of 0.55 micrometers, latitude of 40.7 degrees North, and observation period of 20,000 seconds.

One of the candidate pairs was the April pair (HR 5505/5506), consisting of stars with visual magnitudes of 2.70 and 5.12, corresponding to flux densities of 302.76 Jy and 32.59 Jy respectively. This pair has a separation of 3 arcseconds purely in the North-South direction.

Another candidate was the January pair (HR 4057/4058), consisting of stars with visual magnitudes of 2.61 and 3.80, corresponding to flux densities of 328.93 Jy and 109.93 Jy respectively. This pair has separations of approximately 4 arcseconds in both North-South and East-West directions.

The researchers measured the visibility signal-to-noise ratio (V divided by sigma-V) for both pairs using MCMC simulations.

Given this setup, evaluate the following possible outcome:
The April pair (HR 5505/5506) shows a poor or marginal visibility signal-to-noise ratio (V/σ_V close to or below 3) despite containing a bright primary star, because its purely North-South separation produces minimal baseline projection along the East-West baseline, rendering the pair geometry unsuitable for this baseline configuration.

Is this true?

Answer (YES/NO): YES